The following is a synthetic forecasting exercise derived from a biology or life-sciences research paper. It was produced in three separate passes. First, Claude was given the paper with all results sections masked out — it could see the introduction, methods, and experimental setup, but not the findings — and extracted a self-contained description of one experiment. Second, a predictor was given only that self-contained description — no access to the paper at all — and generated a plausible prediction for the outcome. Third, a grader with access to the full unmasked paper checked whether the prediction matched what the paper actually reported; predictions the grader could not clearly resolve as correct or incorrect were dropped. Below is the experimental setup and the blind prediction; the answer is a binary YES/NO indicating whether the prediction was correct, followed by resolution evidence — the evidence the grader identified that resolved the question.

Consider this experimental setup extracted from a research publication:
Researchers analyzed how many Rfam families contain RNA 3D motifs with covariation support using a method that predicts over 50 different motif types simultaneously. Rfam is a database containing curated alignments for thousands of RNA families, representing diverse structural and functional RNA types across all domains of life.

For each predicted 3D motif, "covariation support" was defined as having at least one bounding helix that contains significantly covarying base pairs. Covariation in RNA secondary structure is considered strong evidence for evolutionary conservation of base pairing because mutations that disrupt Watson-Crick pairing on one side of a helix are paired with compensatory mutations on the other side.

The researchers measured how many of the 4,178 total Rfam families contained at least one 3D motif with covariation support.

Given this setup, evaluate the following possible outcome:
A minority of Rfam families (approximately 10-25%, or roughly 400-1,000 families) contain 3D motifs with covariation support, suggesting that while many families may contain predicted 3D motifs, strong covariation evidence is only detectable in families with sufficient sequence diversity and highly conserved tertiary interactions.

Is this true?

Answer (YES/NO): YES